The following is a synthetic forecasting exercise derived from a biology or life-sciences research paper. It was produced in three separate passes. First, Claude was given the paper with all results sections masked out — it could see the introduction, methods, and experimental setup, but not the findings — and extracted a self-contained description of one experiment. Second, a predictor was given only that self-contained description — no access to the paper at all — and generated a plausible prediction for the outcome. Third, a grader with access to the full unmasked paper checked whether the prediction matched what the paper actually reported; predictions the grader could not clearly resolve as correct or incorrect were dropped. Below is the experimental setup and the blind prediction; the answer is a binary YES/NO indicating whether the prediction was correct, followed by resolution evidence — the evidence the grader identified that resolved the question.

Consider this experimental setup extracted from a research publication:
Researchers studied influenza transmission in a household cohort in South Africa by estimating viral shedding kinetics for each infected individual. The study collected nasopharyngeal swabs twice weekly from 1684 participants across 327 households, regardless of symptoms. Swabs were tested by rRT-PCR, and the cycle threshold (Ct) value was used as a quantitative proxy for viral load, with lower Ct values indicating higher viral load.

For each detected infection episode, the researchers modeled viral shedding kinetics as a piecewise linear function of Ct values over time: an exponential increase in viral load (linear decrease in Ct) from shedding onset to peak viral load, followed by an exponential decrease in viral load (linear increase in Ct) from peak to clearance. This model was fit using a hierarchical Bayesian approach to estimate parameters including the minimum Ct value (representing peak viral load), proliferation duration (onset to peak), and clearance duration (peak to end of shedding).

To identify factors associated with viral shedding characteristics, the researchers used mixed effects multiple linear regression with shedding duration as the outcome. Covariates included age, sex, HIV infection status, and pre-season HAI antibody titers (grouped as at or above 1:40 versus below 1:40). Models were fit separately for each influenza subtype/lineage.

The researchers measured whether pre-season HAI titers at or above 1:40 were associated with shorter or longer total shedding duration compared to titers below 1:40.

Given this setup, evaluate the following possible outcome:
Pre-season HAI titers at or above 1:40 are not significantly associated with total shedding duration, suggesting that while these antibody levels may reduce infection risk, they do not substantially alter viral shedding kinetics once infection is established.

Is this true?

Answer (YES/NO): NO